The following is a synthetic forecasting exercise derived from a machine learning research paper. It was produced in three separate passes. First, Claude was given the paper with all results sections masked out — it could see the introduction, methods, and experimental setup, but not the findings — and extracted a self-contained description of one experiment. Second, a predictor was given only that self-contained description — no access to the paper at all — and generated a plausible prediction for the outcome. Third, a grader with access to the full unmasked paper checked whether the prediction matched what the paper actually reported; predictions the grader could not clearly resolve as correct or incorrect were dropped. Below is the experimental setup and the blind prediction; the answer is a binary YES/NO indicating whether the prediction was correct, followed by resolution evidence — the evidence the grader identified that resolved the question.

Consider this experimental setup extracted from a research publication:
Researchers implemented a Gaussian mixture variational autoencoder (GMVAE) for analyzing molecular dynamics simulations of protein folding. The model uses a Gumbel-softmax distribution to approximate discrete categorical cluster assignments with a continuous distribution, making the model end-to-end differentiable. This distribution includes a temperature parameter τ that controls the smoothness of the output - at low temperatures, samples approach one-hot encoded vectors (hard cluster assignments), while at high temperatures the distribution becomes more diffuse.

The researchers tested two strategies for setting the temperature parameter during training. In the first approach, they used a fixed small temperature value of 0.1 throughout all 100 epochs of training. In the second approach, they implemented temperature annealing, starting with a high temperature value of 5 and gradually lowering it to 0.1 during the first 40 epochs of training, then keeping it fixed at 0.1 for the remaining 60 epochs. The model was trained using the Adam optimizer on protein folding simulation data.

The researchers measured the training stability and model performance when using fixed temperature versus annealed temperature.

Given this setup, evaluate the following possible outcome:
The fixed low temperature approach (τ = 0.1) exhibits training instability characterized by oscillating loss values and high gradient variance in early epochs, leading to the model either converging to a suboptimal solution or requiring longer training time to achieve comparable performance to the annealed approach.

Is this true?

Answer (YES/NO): NO